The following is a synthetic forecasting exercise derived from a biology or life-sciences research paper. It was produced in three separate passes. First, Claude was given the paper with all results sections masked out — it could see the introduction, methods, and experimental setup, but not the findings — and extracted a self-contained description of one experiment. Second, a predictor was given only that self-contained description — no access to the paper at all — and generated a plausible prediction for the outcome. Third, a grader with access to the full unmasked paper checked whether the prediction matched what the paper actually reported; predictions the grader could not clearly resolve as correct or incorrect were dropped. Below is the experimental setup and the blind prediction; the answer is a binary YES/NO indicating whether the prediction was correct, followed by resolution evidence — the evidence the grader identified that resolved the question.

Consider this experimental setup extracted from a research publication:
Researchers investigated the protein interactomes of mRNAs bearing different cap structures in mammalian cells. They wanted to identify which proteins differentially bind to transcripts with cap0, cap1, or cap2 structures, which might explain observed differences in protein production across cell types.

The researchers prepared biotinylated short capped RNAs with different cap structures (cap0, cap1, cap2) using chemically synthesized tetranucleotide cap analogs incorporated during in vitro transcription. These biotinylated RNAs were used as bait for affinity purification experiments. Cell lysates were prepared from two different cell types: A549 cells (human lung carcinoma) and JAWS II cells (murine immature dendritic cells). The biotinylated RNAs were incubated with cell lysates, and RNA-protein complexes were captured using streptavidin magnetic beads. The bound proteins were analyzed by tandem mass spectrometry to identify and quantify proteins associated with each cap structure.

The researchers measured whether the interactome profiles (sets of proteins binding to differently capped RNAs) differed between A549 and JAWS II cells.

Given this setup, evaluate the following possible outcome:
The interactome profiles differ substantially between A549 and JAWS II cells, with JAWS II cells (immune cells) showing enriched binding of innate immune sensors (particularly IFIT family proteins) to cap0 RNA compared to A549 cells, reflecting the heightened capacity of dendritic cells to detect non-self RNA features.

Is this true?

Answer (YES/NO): NO